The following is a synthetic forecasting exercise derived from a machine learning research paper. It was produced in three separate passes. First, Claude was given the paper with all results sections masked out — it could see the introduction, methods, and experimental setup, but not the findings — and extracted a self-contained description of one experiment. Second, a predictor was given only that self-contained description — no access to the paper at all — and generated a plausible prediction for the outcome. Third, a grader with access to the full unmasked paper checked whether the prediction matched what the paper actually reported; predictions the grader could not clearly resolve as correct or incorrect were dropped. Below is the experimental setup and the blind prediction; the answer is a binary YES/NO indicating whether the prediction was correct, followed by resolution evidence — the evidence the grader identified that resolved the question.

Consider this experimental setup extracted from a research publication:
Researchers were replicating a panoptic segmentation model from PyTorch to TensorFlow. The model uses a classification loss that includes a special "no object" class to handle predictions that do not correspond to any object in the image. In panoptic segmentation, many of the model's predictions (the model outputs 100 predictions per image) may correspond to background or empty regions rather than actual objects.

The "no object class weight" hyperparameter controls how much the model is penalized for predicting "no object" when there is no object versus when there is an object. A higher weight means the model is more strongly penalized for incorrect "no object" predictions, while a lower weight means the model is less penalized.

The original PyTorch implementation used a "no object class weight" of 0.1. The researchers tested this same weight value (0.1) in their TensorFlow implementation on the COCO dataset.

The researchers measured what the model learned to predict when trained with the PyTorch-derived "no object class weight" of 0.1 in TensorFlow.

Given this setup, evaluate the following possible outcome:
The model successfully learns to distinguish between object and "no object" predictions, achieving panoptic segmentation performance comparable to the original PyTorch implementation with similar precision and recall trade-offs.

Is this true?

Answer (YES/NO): NO